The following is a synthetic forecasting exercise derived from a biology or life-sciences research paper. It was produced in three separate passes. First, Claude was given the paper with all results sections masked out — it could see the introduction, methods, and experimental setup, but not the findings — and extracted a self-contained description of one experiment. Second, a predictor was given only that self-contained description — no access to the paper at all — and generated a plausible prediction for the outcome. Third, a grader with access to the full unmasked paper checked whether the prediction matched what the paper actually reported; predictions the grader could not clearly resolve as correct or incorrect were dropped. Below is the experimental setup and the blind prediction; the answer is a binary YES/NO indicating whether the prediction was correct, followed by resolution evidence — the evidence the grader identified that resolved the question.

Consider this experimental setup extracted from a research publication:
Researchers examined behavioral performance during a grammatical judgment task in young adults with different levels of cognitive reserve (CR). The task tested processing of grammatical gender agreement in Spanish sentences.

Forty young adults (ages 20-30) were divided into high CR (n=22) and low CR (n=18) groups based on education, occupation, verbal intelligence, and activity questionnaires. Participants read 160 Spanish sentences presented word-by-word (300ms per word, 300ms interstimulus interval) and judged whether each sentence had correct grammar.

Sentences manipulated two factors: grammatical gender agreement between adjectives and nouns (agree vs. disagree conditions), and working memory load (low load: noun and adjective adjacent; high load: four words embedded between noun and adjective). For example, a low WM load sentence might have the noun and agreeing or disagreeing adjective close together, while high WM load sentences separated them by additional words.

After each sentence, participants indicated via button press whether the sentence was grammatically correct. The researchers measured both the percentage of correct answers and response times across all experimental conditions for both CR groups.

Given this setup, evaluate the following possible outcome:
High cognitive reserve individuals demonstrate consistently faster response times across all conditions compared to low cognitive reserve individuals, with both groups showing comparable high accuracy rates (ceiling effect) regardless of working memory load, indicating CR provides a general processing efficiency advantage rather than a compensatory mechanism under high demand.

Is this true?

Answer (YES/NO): NO